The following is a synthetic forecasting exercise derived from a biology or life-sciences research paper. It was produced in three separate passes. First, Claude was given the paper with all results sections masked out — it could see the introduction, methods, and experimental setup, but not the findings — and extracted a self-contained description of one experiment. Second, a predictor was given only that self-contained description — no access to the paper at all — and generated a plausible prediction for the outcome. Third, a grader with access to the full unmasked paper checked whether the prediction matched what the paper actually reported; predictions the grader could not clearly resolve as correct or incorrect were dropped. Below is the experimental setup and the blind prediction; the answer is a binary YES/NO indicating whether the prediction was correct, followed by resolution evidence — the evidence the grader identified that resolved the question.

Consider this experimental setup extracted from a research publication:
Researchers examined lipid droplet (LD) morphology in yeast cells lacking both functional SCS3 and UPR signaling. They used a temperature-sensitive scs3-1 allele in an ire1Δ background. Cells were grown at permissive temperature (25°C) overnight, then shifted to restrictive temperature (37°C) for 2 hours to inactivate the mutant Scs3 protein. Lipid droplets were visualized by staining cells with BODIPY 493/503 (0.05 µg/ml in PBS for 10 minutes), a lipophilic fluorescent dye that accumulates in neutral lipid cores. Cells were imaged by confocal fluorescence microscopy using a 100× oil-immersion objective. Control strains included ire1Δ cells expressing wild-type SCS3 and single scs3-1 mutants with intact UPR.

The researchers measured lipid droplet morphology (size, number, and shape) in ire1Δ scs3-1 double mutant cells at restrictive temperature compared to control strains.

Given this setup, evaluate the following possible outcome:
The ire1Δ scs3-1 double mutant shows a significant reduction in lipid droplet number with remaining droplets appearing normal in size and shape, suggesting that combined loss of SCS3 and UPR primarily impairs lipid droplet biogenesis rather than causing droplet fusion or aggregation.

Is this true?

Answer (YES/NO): NO